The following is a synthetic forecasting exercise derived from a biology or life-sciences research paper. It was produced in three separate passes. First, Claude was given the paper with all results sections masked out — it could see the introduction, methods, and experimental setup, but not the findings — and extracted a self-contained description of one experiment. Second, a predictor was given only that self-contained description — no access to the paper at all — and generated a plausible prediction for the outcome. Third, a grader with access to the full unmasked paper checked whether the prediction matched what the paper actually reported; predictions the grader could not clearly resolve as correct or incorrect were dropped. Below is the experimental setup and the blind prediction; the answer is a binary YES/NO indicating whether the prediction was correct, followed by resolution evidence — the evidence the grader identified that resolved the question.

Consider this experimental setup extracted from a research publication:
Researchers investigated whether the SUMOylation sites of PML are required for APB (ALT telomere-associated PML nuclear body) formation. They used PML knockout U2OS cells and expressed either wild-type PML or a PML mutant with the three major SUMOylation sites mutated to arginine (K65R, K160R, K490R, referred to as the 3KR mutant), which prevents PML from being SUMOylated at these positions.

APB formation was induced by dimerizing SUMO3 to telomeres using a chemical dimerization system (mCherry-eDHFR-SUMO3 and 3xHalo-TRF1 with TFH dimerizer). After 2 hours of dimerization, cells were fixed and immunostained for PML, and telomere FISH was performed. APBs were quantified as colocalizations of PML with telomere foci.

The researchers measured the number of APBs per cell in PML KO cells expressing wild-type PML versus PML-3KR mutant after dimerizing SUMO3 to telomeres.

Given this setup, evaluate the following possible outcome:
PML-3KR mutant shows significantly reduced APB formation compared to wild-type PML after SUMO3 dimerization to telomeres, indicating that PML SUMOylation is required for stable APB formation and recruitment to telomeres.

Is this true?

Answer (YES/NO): YES